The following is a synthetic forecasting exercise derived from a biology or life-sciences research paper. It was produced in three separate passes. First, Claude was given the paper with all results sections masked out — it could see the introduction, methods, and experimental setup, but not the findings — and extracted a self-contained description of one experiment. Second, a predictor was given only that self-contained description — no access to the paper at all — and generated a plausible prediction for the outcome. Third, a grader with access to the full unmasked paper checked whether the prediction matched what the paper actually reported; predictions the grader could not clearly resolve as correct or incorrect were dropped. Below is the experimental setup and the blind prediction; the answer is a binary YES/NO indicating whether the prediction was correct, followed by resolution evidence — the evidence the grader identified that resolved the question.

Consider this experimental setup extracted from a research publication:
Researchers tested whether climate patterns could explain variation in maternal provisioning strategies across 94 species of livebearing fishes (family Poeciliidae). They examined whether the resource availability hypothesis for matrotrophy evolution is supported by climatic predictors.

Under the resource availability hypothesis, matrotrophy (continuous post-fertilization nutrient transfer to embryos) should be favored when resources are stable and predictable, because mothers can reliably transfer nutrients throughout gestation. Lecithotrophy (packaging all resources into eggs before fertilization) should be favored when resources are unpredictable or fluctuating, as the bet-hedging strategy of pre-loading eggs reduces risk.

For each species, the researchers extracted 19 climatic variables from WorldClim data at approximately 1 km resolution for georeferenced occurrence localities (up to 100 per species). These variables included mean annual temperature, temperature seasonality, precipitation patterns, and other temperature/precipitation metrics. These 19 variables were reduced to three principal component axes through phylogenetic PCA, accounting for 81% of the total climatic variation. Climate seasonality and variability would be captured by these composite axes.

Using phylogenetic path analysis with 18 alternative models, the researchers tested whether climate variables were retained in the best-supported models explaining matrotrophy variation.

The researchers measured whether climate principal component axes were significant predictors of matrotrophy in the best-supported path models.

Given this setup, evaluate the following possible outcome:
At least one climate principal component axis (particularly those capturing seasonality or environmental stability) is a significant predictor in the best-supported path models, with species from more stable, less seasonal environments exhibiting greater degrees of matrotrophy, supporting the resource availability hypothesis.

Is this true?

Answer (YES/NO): NO